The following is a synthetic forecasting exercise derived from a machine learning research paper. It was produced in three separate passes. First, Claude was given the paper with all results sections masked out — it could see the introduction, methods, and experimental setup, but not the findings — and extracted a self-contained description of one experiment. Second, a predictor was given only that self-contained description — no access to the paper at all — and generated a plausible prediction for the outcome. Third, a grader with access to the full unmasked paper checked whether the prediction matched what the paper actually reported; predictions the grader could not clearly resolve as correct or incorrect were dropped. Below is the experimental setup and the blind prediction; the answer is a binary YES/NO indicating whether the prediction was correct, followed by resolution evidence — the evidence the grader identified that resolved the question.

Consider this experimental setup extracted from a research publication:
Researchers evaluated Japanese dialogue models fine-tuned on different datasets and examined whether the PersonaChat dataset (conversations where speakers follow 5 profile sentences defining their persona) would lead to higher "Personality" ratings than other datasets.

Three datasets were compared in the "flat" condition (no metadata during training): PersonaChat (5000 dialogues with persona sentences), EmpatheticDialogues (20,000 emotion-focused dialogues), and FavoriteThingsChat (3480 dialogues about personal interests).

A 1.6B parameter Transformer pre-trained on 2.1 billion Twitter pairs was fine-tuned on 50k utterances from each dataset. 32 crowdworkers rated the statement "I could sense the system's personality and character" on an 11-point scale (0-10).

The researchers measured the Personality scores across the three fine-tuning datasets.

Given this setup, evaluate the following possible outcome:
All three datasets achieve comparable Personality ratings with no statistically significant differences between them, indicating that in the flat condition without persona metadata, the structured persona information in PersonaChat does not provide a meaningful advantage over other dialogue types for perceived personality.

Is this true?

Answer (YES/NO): YES